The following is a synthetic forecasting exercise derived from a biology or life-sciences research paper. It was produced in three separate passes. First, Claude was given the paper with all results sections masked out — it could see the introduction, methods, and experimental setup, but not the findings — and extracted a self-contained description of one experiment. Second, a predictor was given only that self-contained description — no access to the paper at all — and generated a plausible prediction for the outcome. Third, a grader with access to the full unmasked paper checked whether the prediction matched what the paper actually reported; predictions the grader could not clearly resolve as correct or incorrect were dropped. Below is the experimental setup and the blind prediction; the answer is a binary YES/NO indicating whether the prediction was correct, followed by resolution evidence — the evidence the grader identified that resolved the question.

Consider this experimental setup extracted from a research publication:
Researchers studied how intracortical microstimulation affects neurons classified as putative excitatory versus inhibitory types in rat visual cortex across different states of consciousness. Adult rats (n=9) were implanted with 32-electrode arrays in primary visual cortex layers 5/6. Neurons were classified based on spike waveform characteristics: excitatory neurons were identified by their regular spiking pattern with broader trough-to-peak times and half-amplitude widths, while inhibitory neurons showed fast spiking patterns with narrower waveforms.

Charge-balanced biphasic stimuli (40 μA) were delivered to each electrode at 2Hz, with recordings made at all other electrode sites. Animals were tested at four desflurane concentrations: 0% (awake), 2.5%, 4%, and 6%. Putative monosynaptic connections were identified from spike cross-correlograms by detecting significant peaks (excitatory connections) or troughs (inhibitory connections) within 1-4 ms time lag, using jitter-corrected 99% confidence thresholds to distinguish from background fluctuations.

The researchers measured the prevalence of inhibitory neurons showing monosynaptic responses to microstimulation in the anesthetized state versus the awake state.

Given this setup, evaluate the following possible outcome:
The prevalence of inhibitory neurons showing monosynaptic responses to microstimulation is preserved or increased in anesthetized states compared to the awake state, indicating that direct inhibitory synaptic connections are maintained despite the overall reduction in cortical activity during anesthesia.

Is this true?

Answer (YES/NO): NO